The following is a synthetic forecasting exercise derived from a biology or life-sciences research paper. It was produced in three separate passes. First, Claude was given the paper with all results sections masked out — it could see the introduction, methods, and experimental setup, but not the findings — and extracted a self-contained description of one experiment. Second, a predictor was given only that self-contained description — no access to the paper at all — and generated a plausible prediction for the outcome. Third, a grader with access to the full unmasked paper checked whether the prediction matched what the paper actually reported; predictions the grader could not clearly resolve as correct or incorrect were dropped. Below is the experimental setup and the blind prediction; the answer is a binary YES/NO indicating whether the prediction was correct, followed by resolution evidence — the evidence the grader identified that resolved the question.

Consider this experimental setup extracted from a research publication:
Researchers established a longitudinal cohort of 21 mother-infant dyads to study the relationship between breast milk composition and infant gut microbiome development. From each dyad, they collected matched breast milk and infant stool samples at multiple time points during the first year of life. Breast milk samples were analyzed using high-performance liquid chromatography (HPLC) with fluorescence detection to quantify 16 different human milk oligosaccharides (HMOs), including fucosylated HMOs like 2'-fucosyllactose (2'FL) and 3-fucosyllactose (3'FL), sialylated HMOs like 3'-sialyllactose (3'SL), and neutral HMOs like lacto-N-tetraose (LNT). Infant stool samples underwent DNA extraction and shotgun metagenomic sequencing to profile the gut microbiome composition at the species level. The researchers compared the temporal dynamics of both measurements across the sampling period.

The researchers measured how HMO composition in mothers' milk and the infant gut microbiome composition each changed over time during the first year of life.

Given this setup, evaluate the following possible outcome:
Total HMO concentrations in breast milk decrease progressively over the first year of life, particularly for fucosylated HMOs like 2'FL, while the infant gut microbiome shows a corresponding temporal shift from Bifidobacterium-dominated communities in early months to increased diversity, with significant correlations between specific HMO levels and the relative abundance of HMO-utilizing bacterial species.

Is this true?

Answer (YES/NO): NO